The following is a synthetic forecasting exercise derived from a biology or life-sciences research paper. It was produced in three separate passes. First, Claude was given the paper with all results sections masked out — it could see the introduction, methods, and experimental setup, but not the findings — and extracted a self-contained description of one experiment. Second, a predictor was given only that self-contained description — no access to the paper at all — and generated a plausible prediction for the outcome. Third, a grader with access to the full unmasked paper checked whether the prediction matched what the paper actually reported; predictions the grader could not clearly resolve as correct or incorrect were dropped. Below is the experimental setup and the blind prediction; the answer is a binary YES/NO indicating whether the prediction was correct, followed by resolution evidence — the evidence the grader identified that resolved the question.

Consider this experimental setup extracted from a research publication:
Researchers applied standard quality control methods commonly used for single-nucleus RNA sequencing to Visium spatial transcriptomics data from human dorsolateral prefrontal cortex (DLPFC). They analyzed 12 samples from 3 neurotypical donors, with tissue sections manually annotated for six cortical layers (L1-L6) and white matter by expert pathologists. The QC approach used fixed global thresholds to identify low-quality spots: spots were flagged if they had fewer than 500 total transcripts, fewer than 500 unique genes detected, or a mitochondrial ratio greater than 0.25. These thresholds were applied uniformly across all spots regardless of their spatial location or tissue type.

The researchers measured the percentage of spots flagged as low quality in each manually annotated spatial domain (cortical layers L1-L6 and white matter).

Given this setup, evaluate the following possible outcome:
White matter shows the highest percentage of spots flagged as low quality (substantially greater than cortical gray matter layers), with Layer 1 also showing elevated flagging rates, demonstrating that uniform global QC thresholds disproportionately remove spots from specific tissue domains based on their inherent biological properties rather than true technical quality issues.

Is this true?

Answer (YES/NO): NO